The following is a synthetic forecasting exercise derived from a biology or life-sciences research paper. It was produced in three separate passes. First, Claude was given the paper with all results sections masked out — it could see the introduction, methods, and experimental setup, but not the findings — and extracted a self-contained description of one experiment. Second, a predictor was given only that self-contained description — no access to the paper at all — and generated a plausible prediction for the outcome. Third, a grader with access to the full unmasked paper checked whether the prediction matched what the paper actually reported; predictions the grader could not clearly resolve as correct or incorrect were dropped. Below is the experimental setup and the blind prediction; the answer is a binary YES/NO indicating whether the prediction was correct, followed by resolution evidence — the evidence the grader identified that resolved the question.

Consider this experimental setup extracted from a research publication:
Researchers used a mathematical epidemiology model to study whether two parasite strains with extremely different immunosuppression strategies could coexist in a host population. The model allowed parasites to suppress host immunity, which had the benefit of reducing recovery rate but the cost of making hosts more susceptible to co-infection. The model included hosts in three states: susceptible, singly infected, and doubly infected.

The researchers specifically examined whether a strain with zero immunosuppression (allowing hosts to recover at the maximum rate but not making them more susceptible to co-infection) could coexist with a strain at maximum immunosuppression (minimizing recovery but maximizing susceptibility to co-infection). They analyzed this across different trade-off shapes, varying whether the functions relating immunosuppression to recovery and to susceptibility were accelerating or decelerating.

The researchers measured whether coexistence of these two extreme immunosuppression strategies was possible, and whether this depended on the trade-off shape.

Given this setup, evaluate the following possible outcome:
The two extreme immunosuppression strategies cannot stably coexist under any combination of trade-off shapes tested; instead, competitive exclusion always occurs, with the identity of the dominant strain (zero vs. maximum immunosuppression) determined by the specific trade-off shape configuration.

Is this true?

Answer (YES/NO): NO